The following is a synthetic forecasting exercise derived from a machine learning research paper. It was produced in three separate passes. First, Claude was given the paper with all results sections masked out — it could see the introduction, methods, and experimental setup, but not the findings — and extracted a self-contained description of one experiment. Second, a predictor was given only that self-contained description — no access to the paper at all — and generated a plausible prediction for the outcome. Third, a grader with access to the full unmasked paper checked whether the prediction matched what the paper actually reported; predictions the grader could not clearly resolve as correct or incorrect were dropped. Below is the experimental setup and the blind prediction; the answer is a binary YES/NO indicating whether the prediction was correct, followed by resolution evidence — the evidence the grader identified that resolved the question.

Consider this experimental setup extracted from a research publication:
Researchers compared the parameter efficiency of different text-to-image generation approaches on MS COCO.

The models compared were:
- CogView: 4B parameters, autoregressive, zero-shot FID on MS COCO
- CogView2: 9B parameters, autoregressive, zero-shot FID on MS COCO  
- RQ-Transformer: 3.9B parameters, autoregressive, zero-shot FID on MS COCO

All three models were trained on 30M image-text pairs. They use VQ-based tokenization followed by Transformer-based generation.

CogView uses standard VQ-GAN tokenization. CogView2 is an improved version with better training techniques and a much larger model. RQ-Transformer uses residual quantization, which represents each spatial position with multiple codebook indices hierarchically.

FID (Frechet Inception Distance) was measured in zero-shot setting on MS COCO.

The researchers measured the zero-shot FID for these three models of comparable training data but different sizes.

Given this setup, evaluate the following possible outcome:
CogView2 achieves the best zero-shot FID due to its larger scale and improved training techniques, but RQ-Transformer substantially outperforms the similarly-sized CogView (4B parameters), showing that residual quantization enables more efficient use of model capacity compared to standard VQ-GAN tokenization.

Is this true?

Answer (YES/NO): NO